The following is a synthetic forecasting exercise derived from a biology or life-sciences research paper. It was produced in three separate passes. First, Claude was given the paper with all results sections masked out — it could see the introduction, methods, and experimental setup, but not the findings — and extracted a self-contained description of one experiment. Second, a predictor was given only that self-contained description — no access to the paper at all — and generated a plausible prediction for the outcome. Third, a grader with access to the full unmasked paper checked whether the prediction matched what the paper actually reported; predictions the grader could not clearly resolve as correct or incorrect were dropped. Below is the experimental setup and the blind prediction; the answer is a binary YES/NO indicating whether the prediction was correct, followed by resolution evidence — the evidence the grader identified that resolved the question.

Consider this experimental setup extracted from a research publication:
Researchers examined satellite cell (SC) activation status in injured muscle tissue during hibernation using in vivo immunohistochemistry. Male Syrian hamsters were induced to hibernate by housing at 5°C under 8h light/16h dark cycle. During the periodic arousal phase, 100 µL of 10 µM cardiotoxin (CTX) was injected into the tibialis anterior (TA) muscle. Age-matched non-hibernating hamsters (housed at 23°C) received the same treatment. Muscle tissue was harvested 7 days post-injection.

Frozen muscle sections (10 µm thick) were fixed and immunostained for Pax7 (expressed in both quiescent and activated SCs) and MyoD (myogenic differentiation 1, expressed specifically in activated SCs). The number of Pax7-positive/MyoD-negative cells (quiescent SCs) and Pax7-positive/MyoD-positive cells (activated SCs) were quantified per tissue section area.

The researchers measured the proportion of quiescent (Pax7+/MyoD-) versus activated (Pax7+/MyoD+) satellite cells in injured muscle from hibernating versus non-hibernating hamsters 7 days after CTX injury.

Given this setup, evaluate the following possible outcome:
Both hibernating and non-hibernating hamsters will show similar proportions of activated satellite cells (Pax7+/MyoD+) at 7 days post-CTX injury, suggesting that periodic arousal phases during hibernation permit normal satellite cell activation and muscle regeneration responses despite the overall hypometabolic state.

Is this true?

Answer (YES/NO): NO